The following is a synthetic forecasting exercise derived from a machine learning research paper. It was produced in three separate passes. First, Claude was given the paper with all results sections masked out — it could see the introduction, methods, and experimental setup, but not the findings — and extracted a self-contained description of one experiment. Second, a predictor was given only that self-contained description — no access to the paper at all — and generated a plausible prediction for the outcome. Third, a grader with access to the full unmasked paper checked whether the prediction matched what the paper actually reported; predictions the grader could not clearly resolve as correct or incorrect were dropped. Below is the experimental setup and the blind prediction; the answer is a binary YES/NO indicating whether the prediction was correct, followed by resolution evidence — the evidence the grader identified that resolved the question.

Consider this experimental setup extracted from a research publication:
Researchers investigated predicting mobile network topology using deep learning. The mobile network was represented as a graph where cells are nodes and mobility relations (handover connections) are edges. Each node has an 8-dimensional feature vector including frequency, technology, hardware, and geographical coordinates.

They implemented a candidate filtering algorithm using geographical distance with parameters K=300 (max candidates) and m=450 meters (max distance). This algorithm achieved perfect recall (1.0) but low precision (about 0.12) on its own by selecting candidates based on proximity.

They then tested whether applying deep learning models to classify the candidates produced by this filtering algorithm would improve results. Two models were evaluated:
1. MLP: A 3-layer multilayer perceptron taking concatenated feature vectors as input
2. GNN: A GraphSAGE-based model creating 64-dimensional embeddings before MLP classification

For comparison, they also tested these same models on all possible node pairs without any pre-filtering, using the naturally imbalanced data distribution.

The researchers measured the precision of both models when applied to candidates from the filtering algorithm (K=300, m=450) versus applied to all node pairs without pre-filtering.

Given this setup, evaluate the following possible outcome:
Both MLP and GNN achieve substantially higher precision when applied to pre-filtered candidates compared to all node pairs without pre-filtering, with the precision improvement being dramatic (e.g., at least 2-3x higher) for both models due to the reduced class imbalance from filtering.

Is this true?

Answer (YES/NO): YES